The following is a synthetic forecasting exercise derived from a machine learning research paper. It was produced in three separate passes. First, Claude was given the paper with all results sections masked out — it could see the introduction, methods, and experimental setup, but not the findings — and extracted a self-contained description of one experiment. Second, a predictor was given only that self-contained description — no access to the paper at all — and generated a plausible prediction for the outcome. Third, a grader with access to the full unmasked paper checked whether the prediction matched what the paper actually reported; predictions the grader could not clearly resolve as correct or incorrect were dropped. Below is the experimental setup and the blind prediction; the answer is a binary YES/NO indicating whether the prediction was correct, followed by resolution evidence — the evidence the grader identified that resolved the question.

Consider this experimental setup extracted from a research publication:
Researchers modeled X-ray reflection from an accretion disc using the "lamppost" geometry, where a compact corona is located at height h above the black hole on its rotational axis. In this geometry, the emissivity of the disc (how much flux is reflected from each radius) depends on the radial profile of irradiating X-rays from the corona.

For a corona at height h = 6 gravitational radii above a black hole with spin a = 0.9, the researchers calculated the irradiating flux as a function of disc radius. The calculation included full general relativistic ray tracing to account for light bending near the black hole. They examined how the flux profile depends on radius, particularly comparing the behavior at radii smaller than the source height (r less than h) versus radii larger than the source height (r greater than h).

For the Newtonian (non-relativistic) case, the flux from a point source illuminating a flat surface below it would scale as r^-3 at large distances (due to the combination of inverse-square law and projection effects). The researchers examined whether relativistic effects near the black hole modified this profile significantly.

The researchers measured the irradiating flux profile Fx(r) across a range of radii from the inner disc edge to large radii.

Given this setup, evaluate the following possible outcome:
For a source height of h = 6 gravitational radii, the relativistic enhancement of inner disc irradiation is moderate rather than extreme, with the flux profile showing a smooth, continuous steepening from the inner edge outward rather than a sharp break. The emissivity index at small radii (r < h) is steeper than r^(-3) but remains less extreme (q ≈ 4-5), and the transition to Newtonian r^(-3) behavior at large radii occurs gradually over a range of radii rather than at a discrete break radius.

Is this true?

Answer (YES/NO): NO